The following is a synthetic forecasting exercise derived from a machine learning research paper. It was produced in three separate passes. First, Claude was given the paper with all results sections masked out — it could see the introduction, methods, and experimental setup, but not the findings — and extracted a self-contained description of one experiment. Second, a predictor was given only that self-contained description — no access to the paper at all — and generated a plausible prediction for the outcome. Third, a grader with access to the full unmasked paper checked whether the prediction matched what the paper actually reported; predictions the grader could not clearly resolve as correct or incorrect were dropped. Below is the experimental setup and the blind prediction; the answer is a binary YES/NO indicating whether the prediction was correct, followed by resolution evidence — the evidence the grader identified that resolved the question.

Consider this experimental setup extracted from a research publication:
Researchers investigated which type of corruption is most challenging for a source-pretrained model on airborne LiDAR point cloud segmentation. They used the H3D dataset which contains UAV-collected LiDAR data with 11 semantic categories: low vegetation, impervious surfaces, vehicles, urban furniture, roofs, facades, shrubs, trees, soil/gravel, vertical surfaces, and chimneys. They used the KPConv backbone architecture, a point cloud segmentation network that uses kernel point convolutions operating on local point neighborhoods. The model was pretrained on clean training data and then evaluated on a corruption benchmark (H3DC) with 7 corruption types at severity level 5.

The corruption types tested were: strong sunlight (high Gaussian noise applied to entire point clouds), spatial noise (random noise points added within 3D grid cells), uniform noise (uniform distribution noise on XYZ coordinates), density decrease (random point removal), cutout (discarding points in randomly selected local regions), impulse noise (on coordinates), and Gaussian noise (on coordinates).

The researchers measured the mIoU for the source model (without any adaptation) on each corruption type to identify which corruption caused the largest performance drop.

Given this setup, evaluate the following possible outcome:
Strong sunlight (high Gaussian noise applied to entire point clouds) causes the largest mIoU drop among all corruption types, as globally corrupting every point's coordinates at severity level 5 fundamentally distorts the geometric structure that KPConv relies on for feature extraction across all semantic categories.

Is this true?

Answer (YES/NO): NO